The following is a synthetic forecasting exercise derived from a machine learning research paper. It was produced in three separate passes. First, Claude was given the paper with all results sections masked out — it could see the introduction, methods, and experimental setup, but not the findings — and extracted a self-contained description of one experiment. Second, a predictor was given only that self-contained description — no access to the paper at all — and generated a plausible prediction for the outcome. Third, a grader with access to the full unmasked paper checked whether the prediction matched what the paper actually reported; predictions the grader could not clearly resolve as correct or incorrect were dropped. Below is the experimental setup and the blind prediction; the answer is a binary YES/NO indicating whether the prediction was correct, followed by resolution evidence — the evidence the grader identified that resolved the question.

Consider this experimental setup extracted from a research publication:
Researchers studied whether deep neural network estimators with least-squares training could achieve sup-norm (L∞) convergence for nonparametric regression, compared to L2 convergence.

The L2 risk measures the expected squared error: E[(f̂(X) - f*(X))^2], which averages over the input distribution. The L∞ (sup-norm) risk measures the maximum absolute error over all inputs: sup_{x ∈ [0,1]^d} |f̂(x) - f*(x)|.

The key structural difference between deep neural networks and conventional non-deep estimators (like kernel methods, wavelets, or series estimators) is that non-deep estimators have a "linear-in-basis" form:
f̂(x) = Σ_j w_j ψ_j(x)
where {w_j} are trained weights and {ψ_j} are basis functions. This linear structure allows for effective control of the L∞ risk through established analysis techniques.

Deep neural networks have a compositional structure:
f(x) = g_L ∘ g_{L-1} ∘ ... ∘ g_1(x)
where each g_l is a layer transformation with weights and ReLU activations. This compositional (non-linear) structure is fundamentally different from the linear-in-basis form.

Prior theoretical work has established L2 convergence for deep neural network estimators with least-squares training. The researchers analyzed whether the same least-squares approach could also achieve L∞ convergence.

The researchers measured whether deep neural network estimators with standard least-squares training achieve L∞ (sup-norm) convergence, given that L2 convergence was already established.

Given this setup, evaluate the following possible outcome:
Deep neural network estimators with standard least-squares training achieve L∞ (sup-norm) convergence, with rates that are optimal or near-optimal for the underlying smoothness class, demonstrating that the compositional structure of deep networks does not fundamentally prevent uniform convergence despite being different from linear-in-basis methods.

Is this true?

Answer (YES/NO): NO